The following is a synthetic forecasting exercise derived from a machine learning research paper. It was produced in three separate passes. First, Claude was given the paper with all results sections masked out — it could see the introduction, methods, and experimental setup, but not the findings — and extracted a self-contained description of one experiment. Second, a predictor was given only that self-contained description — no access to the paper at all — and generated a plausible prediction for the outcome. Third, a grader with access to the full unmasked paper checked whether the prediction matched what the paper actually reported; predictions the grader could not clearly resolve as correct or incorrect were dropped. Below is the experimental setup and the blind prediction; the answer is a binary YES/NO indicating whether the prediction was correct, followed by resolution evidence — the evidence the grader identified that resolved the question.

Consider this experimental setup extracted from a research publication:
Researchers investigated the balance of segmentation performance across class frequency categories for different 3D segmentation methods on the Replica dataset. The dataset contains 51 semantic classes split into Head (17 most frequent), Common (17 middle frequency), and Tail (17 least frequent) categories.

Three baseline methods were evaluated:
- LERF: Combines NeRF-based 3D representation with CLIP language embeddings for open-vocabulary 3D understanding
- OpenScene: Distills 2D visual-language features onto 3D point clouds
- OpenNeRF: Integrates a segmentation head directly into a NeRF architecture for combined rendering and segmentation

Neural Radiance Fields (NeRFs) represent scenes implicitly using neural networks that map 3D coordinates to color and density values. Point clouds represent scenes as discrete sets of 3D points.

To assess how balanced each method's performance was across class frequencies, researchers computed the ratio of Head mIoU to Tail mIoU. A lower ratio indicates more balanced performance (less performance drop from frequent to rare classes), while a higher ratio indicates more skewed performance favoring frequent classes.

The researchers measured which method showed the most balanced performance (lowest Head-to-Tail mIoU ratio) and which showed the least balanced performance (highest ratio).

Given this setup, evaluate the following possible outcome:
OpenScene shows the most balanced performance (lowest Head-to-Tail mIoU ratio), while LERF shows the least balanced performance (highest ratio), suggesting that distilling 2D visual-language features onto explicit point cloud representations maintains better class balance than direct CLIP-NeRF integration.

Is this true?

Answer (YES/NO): NO